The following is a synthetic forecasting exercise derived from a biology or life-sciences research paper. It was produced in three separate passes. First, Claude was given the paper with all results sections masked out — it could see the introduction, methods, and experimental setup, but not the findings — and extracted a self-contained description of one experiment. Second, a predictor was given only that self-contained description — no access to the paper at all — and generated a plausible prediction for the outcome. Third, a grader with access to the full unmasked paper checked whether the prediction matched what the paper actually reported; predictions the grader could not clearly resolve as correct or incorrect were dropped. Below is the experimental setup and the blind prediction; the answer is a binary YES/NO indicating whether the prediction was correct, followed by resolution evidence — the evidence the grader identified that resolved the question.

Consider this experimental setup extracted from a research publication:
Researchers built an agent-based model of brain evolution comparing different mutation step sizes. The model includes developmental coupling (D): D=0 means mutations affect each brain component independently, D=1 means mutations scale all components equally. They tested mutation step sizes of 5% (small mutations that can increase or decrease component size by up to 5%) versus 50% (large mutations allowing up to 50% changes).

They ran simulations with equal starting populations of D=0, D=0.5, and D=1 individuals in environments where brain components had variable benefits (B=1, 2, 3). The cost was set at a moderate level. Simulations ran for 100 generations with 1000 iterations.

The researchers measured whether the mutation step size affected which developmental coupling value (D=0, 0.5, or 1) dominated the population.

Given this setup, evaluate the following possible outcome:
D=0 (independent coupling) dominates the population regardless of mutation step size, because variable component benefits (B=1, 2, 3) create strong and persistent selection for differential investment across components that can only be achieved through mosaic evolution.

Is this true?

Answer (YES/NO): NO